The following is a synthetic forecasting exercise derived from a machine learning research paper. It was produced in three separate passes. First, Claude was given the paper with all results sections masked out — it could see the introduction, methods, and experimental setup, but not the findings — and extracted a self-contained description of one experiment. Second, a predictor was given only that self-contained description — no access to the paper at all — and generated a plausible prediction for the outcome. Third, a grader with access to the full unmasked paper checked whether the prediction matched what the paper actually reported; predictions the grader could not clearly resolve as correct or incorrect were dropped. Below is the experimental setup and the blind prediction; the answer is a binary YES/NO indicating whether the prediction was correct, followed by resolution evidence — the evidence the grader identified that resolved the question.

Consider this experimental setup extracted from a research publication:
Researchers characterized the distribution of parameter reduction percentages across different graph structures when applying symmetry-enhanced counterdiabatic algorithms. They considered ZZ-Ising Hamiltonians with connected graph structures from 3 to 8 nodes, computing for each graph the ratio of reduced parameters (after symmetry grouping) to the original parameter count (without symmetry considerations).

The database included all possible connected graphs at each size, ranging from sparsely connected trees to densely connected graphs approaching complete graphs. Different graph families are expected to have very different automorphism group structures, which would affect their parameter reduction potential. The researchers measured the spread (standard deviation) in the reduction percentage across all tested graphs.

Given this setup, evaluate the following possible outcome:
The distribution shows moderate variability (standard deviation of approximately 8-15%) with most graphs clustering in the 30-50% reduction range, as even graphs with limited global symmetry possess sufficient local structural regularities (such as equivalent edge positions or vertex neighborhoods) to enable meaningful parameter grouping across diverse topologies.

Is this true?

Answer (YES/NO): NO